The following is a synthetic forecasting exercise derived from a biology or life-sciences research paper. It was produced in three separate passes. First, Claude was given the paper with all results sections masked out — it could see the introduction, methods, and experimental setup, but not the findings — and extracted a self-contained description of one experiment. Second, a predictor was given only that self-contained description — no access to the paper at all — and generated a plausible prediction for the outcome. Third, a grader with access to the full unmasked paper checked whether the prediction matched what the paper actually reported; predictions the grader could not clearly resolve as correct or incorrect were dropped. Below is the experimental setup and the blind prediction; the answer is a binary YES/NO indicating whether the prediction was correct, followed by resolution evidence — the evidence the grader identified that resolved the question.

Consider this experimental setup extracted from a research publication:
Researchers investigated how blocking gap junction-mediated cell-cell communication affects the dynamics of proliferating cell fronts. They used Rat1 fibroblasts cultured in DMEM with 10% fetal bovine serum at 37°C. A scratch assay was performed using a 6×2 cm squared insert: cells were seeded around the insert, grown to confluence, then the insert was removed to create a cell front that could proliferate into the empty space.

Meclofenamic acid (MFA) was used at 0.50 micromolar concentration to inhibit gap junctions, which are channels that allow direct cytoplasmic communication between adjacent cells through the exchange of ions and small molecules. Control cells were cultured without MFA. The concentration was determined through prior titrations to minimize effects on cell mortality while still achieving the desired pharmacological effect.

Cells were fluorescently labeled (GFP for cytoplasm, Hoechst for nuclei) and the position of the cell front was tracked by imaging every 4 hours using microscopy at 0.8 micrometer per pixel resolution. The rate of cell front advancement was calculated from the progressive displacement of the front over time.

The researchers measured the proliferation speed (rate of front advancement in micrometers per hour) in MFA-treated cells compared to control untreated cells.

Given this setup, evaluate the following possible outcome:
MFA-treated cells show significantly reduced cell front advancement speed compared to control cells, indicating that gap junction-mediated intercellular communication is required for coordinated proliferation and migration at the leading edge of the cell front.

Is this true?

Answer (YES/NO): NO